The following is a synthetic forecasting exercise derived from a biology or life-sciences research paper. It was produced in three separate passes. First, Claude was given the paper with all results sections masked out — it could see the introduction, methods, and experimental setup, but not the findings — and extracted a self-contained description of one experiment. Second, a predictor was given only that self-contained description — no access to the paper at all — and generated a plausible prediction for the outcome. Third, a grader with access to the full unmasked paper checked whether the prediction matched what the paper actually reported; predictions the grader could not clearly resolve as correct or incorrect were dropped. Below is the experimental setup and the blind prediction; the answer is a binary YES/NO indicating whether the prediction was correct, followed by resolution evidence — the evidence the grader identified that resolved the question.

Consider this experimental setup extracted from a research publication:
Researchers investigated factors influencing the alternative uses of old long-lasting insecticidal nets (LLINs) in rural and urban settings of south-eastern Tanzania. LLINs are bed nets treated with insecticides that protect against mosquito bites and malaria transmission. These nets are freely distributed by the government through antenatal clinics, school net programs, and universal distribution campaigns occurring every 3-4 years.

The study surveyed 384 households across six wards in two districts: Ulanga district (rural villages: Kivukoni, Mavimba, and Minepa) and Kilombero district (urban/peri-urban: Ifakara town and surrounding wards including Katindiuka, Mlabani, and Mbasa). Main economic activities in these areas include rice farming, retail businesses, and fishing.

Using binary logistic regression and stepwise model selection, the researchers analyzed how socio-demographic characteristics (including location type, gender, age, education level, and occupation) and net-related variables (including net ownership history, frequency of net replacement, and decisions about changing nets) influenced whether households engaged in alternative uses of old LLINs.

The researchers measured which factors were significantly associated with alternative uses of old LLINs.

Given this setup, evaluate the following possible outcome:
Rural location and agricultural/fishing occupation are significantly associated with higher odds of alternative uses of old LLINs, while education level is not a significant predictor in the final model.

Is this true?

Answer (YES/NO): NO